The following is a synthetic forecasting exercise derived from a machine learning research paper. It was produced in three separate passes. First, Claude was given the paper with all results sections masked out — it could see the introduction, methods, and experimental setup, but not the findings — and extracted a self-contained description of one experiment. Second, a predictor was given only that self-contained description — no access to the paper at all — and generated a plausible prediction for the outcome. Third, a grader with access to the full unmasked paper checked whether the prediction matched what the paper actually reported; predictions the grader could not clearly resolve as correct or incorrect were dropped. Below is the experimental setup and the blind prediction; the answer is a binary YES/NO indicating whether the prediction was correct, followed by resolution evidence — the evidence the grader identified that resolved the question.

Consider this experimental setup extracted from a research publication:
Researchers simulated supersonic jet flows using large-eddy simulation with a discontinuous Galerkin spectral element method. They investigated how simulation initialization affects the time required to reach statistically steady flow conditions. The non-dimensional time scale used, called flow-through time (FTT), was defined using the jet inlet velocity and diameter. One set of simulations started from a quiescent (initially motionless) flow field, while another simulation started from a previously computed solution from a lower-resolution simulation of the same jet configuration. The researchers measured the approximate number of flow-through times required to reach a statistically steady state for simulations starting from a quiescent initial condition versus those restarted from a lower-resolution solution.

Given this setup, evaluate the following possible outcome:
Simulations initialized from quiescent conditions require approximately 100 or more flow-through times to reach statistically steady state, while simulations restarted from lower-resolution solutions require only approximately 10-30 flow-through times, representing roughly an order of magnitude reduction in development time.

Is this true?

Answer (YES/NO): NO